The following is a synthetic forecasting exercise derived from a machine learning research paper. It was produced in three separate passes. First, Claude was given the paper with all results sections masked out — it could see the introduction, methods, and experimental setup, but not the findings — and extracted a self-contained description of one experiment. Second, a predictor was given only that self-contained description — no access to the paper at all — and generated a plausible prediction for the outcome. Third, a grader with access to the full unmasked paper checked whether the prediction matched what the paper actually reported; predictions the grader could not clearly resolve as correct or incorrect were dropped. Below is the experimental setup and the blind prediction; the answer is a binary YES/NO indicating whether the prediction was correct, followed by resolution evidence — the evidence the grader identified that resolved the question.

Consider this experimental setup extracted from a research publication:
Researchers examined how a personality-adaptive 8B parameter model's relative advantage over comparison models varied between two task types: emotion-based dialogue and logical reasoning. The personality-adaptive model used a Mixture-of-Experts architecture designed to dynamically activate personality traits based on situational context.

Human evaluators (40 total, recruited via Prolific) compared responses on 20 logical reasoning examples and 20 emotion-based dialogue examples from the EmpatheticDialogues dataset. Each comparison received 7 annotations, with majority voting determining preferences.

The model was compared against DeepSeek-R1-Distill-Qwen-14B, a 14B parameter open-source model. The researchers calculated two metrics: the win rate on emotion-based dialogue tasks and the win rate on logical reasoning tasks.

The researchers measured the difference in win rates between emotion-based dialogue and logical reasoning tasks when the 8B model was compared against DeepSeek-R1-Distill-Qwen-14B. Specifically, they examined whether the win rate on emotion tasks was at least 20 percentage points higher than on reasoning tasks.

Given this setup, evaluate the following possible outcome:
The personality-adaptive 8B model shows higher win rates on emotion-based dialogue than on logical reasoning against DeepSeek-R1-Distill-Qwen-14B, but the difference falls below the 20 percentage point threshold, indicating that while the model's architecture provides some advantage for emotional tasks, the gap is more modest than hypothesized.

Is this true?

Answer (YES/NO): NO